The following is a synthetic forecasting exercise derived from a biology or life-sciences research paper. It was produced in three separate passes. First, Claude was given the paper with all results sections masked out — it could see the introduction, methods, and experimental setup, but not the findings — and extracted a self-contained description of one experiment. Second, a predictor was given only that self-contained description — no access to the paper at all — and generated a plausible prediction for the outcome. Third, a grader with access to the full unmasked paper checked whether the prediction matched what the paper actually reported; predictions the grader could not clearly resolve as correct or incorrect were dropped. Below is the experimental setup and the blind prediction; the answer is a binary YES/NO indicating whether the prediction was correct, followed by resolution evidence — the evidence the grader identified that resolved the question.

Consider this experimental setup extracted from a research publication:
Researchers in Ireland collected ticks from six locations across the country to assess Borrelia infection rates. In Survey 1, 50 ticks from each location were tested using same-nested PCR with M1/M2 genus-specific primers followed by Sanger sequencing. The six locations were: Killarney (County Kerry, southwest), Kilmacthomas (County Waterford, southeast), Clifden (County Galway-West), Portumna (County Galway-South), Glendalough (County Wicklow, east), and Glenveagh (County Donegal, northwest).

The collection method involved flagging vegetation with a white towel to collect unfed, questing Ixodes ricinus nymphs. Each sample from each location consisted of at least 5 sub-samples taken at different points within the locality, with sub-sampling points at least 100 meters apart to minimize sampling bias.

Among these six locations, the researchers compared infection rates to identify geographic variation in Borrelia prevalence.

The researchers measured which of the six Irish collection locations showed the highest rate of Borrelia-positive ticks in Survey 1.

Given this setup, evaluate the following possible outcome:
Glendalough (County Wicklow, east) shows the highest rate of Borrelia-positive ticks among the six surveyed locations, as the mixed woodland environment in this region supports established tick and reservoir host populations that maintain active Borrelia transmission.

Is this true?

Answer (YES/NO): NO